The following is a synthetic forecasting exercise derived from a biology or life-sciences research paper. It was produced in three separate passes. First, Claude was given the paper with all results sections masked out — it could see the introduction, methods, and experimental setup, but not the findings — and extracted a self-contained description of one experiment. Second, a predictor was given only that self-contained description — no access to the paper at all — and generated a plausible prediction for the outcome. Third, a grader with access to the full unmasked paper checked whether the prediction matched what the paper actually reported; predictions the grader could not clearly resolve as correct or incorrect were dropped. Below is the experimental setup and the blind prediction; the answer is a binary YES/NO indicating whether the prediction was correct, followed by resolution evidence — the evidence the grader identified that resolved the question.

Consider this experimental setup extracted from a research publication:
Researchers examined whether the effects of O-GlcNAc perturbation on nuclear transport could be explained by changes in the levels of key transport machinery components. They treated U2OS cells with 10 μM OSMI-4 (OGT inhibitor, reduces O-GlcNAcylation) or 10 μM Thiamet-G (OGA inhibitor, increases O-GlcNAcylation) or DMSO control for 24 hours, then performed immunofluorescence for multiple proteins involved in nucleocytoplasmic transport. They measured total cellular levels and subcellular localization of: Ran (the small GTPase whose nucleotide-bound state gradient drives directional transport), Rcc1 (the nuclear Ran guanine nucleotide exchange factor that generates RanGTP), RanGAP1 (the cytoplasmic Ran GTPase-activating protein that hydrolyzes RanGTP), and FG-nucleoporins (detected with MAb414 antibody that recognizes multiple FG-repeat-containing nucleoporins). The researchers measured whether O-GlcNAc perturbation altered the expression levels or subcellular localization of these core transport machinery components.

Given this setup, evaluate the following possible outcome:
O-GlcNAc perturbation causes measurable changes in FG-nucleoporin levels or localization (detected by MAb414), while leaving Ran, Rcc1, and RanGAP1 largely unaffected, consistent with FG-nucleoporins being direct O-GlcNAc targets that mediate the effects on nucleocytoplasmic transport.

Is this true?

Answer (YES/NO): NO